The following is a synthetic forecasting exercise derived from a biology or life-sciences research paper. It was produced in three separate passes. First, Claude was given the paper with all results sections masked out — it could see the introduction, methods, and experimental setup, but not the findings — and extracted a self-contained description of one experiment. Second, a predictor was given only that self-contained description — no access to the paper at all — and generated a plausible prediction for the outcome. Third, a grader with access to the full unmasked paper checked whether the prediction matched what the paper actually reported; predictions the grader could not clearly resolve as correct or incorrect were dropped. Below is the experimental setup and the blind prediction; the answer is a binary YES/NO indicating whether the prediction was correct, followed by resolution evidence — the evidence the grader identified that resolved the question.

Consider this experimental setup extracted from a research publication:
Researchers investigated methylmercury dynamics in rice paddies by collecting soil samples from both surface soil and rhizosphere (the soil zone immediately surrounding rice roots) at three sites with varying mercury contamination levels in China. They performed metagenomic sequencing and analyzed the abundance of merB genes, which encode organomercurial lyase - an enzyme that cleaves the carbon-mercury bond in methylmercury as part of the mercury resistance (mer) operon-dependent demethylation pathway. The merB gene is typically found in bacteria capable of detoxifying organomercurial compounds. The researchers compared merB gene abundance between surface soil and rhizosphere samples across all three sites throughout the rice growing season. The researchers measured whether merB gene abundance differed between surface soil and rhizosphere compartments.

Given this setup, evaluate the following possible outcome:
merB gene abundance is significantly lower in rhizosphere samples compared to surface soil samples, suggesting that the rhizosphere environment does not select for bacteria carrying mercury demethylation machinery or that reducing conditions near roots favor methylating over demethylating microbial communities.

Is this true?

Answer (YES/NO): NO